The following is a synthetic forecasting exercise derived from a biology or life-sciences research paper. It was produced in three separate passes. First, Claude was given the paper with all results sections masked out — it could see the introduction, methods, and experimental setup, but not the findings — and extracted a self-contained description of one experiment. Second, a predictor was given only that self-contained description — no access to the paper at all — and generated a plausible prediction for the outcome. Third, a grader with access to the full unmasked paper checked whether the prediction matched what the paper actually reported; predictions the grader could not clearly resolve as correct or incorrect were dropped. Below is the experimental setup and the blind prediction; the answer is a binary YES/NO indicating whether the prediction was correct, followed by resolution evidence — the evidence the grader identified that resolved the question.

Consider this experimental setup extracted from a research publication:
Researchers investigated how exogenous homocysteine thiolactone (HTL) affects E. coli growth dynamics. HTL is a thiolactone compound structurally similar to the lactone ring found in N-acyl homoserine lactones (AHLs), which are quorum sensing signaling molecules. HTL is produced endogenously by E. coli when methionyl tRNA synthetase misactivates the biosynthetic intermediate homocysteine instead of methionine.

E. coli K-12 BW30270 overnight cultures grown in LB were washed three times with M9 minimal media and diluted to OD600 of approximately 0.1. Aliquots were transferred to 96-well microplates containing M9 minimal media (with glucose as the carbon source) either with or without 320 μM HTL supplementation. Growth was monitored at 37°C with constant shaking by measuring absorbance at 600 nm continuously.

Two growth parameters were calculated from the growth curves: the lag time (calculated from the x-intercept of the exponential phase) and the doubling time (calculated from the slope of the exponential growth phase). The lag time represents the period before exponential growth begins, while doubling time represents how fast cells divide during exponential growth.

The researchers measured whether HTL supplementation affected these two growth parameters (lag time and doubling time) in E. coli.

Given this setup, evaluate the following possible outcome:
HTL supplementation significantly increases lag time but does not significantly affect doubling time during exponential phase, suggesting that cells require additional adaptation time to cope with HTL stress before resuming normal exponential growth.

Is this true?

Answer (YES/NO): NO